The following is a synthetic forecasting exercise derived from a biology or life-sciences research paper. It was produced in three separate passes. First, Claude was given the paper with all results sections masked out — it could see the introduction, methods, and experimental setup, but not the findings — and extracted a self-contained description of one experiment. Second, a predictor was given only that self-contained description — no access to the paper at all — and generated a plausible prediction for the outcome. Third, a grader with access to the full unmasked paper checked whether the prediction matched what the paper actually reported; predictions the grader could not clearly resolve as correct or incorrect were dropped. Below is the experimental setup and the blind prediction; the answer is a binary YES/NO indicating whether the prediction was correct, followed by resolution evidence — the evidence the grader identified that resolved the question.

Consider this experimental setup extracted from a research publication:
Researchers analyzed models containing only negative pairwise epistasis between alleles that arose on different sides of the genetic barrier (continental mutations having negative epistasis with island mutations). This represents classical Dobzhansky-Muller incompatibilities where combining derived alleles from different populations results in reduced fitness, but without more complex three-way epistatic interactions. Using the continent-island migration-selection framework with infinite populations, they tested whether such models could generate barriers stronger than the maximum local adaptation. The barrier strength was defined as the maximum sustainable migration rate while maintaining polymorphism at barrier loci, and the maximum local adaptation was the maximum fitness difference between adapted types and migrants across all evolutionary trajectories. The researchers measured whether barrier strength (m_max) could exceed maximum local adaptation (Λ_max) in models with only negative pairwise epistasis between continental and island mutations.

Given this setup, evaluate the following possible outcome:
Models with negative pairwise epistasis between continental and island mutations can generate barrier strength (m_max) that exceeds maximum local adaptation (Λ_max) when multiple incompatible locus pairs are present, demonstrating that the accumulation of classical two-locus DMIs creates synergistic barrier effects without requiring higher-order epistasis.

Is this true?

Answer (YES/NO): NO